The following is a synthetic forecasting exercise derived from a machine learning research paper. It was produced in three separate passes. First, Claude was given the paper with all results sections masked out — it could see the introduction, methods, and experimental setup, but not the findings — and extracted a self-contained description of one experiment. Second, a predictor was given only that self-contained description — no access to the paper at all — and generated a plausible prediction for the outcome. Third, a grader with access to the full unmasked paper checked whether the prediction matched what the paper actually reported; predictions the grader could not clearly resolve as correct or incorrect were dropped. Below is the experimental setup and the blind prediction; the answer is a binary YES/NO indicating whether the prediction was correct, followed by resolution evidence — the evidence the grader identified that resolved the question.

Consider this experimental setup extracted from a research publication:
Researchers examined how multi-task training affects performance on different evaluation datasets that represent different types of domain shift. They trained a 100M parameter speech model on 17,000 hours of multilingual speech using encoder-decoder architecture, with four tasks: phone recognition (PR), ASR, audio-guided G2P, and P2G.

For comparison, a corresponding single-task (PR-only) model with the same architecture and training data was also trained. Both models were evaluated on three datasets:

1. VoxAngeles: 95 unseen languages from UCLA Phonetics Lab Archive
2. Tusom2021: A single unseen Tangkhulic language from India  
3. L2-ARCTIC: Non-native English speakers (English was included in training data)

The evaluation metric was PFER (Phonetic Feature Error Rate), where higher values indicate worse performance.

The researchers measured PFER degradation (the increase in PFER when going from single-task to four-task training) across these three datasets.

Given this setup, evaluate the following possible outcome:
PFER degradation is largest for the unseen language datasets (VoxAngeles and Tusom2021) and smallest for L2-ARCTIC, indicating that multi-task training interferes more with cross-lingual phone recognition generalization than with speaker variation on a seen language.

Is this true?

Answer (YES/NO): YES